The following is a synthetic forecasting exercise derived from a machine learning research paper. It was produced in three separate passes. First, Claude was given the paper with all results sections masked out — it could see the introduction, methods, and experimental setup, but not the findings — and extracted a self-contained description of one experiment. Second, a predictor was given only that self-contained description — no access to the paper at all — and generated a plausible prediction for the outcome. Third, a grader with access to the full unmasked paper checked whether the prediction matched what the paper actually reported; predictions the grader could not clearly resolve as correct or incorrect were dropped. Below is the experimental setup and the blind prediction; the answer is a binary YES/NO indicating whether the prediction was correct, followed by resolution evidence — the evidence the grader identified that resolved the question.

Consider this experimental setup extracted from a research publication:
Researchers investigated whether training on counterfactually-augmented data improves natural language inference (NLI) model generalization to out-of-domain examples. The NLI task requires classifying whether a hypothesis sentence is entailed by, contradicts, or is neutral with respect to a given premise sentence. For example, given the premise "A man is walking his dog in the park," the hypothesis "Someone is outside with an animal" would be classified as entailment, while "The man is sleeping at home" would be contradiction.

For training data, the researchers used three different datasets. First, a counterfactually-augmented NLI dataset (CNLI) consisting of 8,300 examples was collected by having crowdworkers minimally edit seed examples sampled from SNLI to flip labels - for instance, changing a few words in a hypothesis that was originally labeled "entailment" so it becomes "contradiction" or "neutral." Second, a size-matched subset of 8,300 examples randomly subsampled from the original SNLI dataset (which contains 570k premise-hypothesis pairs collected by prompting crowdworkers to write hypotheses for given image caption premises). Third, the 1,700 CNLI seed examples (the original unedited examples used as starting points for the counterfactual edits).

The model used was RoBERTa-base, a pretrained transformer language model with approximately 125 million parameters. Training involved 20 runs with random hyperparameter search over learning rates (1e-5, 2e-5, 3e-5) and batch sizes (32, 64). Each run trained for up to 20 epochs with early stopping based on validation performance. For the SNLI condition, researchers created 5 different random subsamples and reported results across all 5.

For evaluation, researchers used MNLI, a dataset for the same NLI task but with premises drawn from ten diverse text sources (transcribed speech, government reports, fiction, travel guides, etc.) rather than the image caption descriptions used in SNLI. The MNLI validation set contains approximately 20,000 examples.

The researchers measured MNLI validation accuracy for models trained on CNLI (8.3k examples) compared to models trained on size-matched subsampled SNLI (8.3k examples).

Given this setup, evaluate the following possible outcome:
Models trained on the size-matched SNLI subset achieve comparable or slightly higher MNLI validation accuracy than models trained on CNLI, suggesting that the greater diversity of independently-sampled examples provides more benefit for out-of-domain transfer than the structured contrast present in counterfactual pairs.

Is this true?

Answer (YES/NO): YES